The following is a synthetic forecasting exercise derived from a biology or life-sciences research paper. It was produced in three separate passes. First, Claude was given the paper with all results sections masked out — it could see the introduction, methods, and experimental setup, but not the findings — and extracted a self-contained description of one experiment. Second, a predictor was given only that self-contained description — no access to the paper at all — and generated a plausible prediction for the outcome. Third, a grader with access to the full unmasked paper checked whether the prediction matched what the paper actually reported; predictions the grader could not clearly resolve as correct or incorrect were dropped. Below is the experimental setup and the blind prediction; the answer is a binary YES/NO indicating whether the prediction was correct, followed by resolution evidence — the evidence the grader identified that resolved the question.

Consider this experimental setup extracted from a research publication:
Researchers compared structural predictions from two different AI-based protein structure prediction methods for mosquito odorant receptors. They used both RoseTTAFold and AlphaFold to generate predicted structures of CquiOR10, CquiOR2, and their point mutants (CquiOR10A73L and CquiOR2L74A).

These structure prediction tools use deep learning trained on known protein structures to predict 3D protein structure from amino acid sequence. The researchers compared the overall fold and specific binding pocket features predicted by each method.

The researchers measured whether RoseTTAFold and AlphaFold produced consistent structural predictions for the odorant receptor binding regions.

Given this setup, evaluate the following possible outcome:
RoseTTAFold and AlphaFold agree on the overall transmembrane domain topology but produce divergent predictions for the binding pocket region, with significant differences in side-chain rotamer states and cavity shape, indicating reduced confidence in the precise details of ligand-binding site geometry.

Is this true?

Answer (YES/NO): NO